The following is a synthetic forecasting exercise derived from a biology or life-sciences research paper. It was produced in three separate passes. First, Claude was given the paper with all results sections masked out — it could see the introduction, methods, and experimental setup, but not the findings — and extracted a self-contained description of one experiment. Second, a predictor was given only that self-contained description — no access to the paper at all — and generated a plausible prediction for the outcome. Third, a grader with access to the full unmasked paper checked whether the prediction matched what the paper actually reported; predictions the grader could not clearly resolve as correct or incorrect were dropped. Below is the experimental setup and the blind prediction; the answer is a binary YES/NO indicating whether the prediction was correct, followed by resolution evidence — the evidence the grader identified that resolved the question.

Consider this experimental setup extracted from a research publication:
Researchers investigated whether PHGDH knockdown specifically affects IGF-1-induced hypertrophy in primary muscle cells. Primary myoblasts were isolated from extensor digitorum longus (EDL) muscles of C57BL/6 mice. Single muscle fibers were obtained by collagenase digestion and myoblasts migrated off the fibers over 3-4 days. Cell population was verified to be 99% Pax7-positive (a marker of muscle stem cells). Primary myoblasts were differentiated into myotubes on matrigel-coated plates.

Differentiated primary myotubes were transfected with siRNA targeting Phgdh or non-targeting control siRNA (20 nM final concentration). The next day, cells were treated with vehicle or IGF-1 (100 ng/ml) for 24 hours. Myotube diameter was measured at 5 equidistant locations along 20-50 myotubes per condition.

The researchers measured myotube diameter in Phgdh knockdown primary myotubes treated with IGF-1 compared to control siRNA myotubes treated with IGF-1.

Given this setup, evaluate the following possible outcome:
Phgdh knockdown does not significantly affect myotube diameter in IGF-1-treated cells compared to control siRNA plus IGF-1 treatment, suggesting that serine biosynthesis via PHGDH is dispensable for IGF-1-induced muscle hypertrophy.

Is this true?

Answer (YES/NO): NO